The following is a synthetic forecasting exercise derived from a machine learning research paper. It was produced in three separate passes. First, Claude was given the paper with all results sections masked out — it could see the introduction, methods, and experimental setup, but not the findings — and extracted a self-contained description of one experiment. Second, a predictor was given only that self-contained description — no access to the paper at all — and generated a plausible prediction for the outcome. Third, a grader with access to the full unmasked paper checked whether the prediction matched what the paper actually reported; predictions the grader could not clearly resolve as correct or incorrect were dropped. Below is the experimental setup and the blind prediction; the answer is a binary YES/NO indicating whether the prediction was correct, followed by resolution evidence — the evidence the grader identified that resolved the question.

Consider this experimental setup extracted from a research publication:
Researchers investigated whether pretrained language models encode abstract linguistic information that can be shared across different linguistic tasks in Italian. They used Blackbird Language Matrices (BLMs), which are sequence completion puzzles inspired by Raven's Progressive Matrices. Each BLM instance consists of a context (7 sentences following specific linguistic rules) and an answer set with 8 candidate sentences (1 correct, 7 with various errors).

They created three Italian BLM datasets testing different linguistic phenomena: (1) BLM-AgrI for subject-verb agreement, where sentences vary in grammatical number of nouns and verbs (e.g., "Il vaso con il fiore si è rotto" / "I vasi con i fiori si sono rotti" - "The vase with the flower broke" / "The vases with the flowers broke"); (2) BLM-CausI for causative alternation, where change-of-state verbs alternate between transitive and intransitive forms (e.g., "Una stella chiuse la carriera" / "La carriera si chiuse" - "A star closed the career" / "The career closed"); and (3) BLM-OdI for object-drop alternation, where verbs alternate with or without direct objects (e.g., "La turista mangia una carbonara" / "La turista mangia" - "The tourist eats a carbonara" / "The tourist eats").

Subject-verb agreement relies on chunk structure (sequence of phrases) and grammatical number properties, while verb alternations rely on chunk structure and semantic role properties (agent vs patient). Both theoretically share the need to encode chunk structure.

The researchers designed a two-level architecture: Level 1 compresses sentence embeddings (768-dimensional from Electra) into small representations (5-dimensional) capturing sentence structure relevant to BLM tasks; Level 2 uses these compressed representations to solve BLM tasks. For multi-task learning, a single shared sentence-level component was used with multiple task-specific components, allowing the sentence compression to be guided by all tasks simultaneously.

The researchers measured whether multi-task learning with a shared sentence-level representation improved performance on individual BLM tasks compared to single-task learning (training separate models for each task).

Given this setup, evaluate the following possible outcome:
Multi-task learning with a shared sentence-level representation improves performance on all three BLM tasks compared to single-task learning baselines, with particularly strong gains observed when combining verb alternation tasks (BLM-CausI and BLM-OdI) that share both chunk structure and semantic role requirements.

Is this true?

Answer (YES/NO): NO